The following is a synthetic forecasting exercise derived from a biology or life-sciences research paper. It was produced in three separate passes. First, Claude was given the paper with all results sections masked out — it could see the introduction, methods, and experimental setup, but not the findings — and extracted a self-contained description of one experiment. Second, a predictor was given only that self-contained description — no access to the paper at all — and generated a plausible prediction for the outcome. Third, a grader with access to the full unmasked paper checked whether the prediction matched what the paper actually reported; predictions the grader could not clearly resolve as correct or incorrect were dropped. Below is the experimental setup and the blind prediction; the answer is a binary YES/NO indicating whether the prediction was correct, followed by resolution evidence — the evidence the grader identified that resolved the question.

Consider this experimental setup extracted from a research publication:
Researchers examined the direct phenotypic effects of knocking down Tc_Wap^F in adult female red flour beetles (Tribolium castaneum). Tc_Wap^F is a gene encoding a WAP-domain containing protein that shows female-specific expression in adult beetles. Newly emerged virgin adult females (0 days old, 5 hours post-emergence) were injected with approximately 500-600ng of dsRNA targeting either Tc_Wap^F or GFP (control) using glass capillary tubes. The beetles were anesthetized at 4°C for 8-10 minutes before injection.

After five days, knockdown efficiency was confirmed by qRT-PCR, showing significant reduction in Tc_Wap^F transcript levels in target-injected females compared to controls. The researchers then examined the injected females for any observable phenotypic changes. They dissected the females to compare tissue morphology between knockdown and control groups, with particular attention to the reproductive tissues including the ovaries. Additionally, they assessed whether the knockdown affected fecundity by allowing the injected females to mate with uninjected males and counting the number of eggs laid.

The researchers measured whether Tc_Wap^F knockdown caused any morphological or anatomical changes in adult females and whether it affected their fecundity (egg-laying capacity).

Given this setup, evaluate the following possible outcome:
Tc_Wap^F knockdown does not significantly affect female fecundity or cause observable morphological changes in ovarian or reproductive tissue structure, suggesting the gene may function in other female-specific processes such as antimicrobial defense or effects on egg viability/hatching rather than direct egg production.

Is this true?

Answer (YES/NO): YES